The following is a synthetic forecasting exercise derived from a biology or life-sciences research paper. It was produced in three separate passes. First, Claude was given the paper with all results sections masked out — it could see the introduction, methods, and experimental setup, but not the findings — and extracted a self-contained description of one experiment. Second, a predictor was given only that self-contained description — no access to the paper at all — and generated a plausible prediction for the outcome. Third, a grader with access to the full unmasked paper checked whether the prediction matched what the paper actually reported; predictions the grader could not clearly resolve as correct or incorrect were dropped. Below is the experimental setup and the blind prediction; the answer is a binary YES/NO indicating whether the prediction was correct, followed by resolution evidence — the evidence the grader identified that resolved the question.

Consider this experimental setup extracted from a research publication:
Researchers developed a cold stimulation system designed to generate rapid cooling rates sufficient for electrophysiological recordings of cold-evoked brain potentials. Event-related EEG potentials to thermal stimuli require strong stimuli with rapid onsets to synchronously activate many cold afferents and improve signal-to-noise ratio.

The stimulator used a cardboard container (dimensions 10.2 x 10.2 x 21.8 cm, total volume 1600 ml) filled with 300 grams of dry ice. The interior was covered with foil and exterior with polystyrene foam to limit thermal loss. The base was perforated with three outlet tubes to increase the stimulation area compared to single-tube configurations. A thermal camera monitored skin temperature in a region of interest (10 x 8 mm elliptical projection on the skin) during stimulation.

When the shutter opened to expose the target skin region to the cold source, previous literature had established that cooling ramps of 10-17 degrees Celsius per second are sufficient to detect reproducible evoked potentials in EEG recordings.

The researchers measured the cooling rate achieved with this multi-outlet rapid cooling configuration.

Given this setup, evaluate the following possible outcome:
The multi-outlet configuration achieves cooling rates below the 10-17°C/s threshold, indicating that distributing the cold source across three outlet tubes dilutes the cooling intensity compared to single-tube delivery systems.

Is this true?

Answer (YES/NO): NO